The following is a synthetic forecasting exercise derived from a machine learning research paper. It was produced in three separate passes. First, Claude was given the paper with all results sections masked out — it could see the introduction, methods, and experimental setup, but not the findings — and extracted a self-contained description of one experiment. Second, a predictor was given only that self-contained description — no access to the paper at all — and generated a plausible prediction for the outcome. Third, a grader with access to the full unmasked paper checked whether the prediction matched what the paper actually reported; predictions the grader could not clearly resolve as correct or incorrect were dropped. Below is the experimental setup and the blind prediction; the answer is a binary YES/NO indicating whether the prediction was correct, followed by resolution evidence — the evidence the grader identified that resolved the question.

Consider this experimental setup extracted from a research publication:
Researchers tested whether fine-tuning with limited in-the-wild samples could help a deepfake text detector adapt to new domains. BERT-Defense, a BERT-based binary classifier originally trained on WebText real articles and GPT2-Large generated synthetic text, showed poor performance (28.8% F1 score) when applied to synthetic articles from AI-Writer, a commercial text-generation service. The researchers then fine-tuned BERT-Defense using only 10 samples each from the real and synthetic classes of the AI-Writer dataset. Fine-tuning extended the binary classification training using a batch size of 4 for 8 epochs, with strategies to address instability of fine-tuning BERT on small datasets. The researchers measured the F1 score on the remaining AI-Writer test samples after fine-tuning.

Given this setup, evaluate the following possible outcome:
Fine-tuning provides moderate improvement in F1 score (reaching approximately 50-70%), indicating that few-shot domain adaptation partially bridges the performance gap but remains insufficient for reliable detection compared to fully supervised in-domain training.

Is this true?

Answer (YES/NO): YES